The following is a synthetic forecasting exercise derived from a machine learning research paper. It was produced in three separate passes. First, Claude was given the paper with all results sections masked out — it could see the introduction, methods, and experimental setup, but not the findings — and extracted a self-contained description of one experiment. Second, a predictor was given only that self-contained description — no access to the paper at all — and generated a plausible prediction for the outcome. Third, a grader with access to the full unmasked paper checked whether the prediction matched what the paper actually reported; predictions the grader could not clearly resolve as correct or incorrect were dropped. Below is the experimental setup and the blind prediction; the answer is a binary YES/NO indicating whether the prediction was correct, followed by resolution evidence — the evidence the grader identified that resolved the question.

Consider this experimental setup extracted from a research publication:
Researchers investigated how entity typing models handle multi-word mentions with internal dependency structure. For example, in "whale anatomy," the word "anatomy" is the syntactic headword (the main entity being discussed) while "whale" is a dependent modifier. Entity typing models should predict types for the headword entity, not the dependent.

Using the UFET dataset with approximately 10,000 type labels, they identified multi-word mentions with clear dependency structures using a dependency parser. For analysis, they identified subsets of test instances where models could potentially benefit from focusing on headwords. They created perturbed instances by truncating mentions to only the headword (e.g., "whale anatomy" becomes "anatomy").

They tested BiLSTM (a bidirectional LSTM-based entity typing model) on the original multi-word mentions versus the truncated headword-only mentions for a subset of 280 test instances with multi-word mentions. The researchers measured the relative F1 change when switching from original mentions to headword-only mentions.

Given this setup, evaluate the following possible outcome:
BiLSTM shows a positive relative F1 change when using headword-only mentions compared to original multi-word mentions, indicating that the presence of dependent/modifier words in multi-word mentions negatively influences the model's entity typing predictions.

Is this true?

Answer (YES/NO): YES